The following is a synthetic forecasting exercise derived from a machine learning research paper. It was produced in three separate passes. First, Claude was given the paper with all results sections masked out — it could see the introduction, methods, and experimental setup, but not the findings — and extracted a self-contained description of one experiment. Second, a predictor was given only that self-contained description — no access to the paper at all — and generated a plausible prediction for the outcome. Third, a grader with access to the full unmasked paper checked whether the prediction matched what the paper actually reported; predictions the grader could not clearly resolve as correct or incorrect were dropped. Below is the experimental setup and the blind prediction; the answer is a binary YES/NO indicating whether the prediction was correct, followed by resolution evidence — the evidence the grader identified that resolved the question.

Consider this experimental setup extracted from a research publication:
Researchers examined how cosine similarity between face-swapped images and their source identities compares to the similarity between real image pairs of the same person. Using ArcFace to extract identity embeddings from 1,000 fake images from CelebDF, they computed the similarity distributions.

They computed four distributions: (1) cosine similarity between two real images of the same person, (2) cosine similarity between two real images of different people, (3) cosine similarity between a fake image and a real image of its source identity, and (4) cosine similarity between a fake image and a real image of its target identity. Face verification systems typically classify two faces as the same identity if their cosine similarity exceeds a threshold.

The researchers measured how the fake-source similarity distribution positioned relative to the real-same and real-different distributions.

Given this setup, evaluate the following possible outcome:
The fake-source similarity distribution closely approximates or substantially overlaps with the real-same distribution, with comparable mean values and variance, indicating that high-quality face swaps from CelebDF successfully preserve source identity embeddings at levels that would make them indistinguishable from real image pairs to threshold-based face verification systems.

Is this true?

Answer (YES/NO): NO